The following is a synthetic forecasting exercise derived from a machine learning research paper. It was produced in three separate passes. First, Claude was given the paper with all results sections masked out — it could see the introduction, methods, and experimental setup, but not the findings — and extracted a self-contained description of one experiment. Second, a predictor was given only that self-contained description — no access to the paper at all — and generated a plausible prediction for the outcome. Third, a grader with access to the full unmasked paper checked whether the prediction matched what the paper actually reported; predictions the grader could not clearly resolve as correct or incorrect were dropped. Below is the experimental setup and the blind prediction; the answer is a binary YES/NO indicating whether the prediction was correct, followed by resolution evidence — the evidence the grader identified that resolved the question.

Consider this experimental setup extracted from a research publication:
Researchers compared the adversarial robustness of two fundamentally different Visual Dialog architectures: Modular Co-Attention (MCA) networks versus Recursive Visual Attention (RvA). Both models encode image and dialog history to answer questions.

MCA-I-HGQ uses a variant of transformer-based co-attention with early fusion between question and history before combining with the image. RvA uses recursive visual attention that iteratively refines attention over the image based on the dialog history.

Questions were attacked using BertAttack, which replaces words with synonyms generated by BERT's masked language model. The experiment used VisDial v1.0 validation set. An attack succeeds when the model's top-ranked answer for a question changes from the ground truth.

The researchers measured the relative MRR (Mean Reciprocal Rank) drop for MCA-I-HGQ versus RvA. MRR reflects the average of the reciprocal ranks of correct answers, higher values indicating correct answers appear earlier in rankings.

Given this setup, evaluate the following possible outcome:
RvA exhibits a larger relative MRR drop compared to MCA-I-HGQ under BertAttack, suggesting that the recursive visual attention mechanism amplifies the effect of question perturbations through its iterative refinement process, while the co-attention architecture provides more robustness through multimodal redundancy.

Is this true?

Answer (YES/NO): YES